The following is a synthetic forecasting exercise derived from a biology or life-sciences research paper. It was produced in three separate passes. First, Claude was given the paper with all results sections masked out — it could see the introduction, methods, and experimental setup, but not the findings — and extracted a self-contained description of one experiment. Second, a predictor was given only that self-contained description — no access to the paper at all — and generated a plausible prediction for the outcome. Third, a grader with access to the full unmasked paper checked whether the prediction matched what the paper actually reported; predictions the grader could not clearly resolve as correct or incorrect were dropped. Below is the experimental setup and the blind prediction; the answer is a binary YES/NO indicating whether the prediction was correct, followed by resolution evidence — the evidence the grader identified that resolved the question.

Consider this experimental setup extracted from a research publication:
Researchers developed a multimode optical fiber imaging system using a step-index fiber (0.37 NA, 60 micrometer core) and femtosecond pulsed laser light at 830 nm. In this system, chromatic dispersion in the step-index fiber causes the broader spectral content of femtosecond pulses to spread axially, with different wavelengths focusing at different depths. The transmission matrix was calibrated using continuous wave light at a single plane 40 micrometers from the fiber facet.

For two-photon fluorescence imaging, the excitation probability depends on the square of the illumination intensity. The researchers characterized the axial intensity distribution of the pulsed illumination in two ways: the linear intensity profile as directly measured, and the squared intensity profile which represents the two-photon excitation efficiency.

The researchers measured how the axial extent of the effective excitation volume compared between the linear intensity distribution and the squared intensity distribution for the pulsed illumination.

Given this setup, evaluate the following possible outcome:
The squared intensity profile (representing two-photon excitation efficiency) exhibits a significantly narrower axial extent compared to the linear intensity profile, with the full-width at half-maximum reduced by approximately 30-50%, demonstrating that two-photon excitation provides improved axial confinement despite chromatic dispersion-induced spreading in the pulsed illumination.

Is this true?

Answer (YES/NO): NO